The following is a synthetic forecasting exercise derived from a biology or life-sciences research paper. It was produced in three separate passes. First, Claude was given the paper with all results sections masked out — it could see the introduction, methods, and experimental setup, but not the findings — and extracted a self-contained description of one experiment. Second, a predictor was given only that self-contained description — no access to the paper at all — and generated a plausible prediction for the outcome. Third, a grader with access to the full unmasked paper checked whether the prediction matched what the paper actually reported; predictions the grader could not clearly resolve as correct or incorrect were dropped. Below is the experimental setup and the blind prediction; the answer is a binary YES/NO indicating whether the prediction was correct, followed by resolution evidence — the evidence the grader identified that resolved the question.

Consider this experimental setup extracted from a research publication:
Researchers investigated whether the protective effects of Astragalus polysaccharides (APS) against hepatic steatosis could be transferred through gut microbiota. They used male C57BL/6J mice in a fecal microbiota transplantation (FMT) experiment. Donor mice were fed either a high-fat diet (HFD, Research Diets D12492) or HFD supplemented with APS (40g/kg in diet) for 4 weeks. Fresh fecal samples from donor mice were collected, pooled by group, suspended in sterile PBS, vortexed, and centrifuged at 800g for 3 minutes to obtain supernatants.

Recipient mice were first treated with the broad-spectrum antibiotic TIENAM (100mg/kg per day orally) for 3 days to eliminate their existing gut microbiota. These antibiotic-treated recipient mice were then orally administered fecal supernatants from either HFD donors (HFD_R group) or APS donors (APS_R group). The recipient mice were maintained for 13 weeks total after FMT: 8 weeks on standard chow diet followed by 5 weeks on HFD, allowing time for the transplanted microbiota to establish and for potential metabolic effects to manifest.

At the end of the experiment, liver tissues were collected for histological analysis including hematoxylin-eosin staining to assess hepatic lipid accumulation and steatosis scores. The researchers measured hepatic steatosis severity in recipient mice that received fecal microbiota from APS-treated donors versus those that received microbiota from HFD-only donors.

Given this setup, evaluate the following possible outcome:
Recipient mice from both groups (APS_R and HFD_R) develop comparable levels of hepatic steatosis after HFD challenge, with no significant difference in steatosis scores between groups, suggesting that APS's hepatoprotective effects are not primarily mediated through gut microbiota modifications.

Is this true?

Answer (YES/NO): NO